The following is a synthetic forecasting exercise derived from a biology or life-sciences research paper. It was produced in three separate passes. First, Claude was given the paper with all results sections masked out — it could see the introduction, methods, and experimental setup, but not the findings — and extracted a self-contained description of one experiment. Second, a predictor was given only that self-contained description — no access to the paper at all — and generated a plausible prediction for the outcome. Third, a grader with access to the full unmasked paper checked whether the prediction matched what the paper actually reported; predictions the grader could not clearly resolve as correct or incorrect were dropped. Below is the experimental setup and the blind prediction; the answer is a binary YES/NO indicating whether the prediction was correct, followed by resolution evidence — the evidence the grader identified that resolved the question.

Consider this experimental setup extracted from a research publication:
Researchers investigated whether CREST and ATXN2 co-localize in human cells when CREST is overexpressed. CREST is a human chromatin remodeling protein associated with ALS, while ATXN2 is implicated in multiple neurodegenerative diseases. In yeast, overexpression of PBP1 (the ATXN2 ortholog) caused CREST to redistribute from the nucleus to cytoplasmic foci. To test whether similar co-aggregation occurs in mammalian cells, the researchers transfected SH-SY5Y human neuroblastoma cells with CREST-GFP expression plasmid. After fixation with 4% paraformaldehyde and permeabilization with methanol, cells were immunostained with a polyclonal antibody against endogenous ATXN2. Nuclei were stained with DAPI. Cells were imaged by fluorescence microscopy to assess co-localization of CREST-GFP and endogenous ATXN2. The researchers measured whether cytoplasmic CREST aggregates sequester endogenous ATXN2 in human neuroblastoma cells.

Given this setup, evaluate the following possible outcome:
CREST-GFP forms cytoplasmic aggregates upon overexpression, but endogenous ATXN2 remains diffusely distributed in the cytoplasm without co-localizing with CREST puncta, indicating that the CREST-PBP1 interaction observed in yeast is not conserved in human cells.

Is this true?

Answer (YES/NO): NO